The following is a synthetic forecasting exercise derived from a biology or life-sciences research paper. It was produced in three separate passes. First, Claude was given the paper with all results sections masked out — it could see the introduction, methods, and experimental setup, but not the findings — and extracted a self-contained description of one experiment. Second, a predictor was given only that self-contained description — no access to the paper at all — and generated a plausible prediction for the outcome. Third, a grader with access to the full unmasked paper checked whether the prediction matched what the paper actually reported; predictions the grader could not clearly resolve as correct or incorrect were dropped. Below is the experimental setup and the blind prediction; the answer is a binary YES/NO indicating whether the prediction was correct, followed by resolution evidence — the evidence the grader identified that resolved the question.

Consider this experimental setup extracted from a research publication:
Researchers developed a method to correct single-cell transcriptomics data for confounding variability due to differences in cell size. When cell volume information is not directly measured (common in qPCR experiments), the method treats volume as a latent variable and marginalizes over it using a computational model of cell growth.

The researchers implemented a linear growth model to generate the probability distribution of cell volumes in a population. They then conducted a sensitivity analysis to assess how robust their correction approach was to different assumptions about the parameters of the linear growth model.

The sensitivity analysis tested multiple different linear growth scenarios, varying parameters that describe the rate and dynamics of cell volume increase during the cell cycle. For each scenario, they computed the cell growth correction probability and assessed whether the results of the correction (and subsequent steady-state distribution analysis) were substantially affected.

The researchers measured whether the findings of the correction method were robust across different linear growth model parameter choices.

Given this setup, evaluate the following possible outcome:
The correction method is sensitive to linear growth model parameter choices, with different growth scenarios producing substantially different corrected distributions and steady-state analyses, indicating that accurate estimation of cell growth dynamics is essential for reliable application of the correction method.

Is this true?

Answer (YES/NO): NO